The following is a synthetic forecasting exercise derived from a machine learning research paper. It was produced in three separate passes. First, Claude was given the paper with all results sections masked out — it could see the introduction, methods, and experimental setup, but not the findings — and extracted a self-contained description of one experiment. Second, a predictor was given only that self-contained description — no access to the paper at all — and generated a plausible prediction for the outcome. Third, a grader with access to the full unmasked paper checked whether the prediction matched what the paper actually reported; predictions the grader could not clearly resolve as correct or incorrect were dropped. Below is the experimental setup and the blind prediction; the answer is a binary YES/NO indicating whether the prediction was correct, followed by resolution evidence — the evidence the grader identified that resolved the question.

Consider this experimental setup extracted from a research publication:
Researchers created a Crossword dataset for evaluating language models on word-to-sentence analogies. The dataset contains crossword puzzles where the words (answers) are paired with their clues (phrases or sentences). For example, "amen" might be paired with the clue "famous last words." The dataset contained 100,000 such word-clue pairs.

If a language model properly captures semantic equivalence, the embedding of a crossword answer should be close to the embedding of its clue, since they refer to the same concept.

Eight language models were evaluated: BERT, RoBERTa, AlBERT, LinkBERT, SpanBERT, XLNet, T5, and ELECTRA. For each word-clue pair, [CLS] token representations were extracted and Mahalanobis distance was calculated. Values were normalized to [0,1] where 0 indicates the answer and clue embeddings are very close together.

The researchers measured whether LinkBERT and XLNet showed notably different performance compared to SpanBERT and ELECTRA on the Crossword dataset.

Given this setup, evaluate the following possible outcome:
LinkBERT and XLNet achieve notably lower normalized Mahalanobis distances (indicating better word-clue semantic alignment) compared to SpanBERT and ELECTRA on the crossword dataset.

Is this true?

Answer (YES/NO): NO